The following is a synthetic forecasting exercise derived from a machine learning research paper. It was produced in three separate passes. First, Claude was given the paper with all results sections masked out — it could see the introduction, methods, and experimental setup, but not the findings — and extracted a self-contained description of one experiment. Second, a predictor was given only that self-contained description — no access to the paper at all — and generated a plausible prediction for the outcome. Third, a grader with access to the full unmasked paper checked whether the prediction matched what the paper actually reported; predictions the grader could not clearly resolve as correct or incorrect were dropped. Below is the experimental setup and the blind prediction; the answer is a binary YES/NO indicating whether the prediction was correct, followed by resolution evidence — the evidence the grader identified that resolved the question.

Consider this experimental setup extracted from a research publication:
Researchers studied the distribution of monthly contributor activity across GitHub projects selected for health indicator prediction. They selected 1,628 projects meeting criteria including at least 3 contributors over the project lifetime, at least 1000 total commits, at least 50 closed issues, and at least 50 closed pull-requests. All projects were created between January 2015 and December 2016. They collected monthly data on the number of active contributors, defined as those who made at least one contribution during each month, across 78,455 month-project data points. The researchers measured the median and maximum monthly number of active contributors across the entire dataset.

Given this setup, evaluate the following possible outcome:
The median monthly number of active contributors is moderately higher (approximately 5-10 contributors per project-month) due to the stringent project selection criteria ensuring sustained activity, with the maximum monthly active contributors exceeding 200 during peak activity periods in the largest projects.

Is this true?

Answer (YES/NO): NO